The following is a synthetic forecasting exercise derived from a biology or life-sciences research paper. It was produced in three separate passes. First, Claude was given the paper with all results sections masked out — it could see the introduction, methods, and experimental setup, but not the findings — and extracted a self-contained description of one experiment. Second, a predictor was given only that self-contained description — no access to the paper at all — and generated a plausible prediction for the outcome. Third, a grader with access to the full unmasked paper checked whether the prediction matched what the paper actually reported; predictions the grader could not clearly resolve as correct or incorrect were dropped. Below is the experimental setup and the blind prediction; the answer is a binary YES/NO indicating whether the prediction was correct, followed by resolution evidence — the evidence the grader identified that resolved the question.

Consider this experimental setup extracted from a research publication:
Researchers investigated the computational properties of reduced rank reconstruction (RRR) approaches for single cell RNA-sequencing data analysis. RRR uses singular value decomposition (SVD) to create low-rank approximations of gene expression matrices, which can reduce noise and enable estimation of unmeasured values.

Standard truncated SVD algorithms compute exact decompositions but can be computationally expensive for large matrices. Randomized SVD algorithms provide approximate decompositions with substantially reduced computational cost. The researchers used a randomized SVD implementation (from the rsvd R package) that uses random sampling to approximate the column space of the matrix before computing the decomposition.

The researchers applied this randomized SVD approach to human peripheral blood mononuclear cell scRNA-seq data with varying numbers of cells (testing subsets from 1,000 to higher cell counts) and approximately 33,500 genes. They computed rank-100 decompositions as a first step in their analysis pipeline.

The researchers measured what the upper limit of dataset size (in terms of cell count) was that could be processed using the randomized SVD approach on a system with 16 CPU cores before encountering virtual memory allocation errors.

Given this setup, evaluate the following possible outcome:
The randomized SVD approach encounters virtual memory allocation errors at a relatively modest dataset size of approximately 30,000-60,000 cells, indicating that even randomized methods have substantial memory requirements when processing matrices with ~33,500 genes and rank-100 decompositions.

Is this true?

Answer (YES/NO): YES